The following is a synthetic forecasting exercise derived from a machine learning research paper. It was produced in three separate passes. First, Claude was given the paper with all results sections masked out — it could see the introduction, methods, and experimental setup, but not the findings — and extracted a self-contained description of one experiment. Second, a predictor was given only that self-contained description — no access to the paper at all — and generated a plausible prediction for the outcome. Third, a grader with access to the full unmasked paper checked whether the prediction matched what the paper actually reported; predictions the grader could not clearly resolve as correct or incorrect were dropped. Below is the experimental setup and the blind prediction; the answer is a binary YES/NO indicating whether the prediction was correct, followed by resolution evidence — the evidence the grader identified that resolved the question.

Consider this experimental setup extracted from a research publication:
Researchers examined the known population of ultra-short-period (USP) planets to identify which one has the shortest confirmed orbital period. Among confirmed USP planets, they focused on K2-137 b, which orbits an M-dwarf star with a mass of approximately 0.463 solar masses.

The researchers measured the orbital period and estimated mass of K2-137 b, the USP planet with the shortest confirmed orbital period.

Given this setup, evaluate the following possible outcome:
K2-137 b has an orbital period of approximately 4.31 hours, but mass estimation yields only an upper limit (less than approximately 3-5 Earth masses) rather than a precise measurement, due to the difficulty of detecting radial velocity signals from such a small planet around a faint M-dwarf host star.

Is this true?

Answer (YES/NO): NO